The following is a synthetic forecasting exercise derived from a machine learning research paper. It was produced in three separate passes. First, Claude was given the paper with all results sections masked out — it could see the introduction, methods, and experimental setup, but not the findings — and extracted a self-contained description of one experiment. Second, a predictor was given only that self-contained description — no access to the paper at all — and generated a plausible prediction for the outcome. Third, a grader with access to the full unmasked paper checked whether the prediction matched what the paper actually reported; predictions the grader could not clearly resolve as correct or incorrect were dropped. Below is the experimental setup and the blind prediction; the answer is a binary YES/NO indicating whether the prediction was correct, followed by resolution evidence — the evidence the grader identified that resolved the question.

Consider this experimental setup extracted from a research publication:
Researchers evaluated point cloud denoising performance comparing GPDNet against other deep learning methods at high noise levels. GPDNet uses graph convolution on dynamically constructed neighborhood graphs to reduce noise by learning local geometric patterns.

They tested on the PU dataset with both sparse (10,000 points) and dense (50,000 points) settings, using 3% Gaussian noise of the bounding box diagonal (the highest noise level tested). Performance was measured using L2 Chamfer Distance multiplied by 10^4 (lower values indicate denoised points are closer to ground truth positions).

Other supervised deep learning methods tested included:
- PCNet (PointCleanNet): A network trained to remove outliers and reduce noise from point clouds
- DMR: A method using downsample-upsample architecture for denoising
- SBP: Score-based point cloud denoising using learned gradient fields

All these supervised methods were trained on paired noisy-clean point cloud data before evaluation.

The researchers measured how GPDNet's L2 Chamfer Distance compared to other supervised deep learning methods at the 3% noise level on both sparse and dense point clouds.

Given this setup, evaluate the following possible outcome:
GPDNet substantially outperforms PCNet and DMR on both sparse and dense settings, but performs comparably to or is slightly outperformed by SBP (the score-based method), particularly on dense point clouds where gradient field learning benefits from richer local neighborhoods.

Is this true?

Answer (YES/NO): NO